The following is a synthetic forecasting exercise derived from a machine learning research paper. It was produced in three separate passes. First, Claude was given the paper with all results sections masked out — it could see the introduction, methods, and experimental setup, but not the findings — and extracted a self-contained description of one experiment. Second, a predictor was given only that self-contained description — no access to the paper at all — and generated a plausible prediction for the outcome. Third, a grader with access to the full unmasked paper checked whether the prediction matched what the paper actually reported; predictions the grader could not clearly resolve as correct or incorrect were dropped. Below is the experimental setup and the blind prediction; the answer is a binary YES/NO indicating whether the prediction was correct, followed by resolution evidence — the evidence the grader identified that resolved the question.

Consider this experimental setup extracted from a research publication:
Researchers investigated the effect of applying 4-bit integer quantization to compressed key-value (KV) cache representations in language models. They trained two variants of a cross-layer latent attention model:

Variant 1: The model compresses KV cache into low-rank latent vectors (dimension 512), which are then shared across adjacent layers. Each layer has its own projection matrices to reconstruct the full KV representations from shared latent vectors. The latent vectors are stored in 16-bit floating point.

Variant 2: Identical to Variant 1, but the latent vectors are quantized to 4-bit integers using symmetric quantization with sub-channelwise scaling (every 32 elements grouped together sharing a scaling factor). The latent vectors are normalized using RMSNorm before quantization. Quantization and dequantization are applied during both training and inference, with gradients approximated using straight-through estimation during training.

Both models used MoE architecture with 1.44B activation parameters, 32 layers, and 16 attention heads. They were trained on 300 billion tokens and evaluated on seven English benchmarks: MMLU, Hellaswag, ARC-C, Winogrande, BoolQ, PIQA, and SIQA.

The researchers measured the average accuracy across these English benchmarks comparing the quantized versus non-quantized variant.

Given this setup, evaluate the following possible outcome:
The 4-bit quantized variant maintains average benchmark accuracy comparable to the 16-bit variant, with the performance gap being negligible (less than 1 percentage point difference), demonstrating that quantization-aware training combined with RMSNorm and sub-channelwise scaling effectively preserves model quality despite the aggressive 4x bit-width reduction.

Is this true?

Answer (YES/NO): YES